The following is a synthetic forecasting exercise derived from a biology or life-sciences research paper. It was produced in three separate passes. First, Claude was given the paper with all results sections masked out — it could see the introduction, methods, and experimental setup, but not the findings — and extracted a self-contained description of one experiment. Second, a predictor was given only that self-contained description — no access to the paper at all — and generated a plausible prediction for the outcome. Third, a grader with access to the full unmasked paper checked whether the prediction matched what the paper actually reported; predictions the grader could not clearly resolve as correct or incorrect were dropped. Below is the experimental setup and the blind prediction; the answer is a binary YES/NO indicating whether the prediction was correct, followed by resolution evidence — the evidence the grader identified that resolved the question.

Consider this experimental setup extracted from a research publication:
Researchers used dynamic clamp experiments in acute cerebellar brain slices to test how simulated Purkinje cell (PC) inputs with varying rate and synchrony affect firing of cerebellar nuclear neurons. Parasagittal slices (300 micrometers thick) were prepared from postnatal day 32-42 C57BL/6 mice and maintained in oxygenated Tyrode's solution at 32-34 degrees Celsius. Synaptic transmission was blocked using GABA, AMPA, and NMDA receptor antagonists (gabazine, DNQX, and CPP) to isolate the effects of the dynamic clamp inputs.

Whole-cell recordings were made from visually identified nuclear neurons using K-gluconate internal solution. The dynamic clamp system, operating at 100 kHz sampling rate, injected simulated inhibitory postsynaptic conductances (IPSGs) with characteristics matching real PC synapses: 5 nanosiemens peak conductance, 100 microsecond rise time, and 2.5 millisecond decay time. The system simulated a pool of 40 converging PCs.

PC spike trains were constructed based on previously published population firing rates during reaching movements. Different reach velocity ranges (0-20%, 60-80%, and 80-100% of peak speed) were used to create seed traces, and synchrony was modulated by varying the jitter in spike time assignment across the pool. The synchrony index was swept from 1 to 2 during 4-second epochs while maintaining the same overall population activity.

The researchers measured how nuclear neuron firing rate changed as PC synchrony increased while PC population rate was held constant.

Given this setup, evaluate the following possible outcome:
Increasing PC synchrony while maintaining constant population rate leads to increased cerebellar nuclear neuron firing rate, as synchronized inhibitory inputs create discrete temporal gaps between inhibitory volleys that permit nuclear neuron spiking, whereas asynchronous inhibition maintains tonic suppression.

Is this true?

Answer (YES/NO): YES